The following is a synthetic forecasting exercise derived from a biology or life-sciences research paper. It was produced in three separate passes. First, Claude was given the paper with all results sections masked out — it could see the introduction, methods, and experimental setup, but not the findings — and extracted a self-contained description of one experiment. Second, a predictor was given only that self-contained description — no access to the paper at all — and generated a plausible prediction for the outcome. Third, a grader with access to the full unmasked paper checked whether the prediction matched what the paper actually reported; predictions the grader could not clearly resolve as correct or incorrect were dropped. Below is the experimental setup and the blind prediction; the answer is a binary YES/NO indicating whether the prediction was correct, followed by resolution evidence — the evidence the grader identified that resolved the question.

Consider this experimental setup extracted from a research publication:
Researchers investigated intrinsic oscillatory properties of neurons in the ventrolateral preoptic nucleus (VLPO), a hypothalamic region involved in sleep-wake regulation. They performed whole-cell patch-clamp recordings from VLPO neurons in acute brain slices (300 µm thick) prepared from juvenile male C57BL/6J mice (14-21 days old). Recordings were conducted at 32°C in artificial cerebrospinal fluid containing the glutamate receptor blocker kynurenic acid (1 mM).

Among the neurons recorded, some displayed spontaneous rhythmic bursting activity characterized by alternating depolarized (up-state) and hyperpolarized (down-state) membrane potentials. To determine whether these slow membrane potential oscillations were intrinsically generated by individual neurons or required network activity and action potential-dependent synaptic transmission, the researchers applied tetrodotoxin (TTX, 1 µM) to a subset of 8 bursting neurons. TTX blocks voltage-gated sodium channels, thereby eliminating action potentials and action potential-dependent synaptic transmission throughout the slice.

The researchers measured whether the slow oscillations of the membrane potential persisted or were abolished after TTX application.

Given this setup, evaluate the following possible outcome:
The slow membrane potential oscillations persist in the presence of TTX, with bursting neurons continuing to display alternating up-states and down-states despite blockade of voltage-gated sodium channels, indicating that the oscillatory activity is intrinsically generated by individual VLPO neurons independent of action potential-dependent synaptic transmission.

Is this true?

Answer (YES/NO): YES